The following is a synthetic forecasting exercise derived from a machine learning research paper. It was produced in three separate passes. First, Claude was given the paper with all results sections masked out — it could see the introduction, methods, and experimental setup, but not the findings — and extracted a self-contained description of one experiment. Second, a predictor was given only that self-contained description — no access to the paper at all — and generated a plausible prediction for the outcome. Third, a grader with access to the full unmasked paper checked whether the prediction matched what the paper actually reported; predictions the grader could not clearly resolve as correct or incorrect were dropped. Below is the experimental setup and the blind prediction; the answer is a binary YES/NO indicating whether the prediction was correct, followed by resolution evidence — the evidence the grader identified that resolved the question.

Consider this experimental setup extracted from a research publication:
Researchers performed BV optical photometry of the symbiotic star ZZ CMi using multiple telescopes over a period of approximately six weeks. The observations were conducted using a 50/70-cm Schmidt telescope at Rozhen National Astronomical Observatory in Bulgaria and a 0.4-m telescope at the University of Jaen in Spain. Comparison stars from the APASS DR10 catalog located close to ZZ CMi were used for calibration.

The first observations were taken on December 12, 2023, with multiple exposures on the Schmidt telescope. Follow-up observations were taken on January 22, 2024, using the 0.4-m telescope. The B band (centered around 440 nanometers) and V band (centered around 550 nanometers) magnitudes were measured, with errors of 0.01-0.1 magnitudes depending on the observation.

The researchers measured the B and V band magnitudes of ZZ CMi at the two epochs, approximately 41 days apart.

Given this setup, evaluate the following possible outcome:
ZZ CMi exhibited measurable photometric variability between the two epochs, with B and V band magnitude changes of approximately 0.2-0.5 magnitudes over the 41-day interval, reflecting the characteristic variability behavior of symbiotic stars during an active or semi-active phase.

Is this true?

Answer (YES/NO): NO